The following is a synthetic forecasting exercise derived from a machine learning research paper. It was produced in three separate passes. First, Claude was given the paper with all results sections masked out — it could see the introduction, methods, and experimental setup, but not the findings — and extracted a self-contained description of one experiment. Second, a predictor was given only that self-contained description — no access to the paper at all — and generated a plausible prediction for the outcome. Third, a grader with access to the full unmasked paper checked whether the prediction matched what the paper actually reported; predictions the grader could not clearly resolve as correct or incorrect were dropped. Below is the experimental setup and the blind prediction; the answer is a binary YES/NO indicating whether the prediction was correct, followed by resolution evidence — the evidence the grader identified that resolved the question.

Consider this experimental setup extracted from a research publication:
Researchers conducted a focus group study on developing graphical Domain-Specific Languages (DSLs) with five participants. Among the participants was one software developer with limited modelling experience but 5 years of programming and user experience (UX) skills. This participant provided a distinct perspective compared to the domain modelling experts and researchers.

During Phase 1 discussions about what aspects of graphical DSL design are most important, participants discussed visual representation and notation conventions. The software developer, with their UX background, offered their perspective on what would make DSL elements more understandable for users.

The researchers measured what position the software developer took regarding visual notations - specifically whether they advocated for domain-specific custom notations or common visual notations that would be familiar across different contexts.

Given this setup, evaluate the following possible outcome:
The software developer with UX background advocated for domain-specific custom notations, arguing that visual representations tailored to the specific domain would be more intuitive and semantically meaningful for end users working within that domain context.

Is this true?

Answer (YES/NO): NO